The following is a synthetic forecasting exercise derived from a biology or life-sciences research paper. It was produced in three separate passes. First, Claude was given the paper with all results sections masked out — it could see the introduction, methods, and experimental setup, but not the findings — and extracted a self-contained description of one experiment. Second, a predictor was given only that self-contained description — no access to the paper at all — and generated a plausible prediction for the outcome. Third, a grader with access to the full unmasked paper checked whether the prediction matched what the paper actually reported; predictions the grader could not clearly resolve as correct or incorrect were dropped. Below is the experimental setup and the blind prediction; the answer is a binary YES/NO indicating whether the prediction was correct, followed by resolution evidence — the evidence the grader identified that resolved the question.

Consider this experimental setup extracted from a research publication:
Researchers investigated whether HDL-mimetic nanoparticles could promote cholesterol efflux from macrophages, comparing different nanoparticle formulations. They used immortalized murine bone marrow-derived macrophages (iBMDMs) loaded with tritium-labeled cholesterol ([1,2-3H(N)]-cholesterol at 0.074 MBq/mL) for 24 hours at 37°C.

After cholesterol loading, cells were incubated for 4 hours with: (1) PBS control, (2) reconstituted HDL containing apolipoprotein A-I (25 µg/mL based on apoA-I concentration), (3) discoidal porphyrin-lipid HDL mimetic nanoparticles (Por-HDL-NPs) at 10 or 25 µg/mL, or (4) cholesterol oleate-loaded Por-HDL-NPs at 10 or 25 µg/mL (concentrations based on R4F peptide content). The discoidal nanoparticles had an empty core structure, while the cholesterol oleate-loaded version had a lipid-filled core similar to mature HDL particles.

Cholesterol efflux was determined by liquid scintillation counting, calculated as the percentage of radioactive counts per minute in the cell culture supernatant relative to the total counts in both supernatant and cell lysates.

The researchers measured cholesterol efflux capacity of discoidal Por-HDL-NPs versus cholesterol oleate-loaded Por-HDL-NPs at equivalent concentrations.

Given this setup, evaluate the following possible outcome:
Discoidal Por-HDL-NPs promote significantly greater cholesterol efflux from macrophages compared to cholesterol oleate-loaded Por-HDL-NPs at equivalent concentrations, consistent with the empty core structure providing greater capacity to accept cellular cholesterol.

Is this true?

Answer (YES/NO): NO